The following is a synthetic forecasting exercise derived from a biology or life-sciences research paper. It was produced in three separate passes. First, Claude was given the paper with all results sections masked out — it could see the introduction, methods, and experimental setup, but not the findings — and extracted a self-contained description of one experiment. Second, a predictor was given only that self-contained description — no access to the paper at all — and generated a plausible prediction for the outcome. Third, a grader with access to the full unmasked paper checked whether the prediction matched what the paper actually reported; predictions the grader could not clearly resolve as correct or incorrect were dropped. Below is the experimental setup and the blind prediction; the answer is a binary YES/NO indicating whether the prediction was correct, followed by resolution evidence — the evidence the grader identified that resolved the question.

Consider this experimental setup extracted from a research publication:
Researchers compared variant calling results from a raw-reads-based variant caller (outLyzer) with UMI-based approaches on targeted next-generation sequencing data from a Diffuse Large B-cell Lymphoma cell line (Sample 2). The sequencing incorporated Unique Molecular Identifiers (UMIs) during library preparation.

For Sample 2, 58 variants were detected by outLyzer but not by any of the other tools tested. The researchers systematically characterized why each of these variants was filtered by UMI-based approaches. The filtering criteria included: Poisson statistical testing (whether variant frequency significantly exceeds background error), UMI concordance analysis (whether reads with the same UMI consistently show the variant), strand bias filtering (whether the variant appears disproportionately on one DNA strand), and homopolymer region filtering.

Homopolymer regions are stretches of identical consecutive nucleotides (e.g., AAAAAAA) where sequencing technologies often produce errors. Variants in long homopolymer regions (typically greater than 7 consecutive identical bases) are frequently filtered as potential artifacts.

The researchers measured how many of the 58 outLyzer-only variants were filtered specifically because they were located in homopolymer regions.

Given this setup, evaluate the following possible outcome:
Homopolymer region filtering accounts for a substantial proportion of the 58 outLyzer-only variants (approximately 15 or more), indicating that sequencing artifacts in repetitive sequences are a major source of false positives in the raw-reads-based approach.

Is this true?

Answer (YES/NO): NO